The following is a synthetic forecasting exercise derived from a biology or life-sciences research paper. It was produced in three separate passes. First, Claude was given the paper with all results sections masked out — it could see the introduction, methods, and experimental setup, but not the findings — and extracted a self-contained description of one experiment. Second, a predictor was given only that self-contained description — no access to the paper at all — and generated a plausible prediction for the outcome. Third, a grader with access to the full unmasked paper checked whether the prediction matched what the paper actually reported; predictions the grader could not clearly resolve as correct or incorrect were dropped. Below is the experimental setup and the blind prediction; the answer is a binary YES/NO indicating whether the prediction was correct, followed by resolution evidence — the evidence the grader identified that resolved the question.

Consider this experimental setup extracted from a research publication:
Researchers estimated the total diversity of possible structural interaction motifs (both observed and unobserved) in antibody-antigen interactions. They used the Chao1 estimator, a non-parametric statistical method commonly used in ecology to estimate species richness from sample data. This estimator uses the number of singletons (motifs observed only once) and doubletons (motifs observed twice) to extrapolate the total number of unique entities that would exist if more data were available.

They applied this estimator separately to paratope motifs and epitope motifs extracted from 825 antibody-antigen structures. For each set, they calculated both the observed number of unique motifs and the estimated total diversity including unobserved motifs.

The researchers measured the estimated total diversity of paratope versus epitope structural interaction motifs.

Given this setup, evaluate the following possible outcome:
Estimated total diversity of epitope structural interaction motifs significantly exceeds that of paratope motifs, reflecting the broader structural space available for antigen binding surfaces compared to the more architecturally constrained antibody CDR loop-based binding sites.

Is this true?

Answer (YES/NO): YES